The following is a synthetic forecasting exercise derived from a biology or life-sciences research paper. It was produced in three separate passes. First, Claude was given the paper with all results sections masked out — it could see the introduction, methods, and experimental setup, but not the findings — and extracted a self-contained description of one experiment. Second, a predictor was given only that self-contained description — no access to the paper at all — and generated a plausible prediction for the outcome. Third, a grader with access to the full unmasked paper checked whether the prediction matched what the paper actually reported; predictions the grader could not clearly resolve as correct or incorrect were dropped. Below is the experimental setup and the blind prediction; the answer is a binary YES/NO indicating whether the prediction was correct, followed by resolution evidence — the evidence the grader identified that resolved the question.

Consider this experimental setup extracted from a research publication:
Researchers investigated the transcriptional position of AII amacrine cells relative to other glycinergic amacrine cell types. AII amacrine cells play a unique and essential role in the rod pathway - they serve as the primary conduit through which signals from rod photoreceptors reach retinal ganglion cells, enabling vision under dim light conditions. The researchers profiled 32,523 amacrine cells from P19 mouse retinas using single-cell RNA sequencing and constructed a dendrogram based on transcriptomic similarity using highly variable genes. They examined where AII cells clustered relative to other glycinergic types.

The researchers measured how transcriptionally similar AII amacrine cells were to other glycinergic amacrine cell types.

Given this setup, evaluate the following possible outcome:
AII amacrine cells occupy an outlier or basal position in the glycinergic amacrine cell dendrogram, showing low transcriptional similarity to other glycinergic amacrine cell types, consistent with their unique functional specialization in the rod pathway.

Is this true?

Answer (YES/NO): YES